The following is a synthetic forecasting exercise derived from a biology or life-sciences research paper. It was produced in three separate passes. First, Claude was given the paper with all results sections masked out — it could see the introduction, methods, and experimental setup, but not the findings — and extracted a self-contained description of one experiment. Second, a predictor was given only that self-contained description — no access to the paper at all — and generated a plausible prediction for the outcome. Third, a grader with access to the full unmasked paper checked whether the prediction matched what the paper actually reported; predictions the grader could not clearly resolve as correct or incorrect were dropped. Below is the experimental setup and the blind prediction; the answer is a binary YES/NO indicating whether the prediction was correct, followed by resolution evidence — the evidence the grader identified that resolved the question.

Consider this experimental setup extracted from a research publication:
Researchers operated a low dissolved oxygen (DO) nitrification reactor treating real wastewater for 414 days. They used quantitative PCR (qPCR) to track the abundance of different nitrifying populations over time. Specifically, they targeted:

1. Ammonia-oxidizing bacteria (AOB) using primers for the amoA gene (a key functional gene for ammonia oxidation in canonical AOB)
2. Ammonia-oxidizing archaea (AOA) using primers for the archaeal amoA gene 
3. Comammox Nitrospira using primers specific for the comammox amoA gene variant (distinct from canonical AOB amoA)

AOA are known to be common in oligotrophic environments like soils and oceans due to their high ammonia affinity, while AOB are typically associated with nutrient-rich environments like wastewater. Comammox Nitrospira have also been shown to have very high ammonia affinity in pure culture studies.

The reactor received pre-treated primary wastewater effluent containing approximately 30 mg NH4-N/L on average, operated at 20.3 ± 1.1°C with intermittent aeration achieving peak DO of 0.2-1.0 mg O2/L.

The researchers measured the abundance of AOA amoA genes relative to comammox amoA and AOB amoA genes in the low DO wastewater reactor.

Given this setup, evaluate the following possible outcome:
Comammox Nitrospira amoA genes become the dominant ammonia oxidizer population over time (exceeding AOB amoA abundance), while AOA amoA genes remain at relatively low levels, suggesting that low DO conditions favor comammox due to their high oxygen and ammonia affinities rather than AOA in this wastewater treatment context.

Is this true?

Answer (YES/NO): NO